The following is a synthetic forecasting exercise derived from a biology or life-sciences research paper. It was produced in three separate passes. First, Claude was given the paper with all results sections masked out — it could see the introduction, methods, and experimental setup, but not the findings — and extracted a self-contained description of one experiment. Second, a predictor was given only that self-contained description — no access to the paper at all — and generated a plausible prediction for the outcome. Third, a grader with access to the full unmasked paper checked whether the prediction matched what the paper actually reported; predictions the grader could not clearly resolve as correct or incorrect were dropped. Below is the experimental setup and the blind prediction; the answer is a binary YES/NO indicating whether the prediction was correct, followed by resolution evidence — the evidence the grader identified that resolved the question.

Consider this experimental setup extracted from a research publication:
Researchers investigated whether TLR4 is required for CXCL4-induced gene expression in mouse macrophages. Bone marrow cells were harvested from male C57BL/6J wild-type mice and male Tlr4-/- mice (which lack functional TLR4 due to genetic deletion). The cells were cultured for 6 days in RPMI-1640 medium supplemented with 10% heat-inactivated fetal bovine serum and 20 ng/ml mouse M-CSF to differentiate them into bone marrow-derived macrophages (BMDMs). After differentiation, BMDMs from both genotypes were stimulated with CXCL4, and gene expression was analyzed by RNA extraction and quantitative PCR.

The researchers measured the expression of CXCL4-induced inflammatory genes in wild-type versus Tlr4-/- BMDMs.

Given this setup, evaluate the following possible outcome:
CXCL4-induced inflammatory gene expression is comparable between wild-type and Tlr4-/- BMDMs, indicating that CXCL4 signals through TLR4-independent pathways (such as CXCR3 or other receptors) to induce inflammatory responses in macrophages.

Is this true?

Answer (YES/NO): NO